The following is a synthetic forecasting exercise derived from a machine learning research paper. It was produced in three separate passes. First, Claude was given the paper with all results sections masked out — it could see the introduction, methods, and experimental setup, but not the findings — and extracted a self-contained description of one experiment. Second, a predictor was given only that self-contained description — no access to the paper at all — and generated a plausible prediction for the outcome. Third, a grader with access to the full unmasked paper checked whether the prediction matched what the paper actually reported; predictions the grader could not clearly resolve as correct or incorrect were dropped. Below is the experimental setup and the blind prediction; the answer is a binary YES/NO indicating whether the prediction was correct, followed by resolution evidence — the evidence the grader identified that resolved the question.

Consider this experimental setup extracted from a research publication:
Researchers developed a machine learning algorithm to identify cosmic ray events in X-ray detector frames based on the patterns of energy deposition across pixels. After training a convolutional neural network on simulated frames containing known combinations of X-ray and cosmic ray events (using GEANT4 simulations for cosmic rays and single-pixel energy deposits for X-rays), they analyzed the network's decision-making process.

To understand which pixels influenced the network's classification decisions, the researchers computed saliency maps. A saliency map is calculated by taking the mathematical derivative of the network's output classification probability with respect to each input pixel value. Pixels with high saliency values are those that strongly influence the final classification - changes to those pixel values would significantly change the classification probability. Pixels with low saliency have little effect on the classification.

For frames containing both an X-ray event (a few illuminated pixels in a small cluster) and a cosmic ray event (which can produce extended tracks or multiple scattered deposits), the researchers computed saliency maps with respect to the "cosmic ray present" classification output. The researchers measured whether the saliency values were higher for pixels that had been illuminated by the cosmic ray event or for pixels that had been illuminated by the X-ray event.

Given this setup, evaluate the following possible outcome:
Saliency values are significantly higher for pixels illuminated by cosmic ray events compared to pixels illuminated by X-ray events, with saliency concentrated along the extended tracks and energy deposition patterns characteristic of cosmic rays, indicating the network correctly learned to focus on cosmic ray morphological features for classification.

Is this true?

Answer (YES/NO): YES